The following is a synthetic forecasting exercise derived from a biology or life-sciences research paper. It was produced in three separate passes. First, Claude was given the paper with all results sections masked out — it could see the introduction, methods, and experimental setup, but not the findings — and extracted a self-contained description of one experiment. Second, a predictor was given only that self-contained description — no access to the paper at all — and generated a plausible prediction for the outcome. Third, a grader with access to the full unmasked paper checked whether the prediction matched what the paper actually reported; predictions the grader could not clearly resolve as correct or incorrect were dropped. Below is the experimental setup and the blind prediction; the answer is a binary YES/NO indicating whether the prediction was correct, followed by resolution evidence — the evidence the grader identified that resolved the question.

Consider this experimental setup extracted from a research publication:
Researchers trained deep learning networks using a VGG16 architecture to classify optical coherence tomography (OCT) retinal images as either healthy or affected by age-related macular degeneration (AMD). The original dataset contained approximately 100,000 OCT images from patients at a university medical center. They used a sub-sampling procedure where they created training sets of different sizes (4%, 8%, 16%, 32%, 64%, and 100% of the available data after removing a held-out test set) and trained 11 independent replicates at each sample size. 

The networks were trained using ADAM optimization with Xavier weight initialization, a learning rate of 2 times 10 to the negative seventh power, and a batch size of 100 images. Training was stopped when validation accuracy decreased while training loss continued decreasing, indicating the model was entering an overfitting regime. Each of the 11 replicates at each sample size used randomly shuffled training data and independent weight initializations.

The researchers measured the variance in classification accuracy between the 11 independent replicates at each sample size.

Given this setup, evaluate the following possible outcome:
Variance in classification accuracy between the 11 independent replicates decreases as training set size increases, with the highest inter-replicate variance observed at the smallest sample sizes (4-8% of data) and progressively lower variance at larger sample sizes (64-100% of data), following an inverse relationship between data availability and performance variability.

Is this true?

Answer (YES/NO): YES